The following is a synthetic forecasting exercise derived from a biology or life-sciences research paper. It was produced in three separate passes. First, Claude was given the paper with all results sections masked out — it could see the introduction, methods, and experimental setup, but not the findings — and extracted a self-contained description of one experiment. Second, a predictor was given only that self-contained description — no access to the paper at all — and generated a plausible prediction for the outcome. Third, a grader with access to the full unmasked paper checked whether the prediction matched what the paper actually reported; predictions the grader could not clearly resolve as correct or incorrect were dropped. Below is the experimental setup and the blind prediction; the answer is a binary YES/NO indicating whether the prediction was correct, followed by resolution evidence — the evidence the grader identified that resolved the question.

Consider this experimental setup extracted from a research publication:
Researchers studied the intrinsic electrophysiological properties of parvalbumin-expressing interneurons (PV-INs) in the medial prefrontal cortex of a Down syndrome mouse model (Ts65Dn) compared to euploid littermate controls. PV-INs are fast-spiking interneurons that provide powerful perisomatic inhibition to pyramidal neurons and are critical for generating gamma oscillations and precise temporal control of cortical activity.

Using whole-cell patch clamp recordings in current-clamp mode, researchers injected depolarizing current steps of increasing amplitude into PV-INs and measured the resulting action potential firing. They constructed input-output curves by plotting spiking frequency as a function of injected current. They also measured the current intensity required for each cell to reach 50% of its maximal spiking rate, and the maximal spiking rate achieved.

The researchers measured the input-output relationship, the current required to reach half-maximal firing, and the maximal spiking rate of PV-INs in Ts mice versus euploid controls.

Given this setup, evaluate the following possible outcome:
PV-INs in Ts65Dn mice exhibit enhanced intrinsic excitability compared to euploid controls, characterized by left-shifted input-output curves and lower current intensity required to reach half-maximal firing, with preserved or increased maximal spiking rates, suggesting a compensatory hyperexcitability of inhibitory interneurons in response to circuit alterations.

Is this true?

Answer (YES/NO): NO